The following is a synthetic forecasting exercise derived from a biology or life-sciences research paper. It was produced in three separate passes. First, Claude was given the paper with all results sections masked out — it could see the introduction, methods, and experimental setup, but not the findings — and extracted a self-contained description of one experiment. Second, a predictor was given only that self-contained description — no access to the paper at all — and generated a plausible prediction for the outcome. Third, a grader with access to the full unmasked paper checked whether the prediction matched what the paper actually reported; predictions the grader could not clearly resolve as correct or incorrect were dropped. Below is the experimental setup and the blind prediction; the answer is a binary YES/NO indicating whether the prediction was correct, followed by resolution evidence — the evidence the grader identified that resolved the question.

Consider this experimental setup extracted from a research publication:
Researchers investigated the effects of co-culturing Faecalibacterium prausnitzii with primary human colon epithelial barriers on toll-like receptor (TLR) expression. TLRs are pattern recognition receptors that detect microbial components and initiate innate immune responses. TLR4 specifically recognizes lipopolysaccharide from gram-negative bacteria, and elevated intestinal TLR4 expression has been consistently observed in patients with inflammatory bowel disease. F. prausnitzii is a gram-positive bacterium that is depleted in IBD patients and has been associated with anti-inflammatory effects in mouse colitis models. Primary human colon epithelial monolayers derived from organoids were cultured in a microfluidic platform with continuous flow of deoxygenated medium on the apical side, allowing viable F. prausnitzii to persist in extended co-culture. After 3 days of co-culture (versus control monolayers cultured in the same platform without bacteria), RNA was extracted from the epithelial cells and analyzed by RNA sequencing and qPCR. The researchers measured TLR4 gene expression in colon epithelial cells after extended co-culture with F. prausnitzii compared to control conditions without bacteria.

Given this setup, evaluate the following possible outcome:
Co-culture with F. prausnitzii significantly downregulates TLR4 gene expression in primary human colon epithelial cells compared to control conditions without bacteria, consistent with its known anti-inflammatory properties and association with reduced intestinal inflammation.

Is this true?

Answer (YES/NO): YES